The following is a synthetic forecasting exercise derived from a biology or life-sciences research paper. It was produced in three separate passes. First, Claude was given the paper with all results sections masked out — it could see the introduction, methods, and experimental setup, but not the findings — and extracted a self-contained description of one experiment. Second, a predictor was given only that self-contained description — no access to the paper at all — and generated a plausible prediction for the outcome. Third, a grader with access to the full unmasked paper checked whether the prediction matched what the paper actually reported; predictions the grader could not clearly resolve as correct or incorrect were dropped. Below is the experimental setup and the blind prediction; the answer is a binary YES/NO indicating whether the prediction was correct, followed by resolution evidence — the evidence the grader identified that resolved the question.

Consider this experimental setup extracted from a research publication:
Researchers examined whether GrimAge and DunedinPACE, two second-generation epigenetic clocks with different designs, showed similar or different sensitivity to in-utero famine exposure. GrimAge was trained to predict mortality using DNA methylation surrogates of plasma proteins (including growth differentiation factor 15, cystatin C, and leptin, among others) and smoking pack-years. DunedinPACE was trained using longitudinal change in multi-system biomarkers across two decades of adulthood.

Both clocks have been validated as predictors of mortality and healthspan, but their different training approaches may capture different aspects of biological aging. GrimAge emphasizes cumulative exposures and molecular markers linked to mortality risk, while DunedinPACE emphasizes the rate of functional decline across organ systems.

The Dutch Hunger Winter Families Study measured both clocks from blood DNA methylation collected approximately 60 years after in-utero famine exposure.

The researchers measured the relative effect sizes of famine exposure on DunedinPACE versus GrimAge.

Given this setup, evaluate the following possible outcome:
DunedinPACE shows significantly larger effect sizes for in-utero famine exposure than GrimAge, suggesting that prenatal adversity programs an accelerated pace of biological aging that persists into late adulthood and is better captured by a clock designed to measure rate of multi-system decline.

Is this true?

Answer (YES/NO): YES